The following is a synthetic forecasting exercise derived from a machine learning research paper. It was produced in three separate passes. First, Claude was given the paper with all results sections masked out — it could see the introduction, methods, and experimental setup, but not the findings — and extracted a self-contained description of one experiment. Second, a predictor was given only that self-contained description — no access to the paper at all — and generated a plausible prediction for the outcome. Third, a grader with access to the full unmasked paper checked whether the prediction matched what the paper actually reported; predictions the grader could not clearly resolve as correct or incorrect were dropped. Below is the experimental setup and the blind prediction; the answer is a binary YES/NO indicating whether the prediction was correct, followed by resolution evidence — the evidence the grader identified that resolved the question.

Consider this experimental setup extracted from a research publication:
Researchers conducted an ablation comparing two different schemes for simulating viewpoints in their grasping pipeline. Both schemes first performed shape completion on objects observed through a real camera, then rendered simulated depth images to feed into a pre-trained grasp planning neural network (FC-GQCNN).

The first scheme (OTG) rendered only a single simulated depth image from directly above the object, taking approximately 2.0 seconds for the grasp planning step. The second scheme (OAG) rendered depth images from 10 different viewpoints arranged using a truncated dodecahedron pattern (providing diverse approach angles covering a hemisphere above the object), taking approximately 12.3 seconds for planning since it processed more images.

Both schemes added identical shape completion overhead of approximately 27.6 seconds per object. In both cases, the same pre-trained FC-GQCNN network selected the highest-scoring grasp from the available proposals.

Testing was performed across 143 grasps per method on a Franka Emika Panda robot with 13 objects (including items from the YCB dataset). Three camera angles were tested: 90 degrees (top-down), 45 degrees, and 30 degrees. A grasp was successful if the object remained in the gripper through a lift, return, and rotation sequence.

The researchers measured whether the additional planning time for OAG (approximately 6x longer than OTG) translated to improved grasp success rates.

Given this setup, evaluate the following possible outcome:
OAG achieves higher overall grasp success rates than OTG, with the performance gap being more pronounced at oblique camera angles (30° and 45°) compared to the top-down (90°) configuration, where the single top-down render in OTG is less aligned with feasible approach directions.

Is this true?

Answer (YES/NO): NO